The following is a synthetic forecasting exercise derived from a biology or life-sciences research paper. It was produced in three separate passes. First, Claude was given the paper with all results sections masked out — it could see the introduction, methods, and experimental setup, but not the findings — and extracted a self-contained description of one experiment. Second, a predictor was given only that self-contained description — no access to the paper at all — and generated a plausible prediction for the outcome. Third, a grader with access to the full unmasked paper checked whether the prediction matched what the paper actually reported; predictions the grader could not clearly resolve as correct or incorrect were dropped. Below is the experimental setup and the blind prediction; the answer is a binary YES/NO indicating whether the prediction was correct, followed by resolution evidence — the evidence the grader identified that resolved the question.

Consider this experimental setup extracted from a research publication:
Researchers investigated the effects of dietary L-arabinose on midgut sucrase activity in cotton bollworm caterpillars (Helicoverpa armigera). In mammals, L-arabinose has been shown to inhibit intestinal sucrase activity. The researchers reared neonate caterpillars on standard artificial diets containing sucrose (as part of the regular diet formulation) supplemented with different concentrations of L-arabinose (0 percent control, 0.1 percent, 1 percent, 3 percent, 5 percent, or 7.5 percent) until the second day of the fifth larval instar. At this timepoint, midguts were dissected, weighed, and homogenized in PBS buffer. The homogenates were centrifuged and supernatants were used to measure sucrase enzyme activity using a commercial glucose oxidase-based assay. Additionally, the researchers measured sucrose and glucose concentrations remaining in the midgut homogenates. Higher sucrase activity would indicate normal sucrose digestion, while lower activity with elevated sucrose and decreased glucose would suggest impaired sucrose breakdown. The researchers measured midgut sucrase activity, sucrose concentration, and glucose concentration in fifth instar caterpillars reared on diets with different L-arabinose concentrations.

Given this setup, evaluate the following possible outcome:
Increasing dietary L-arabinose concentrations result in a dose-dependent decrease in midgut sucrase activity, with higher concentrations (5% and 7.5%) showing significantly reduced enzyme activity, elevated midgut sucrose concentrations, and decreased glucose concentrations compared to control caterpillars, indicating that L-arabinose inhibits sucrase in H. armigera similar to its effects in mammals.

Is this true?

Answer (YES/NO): YES